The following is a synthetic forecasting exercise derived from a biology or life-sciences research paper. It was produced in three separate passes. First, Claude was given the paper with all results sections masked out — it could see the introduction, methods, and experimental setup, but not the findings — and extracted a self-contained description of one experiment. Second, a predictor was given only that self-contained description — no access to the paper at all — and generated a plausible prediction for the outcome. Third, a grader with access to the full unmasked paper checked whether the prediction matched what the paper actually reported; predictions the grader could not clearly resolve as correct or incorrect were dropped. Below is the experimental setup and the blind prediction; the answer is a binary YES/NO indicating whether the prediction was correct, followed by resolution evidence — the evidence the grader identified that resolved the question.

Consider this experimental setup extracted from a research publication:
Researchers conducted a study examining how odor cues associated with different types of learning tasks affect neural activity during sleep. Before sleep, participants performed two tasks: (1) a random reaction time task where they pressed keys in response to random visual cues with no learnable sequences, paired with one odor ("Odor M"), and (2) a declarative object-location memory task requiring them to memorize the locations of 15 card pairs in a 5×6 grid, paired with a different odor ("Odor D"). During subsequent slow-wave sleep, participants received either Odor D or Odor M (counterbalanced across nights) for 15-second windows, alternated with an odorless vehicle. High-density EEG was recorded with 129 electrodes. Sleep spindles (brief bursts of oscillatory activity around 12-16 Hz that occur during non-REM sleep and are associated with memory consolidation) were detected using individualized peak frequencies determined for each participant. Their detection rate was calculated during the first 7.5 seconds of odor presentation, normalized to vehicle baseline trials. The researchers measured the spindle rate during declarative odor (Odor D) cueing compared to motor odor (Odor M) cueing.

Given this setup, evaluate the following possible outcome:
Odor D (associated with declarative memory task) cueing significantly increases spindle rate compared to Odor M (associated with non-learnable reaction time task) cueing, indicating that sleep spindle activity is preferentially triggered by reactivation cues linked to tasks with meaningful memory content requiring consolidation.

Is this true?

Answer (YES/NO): YES